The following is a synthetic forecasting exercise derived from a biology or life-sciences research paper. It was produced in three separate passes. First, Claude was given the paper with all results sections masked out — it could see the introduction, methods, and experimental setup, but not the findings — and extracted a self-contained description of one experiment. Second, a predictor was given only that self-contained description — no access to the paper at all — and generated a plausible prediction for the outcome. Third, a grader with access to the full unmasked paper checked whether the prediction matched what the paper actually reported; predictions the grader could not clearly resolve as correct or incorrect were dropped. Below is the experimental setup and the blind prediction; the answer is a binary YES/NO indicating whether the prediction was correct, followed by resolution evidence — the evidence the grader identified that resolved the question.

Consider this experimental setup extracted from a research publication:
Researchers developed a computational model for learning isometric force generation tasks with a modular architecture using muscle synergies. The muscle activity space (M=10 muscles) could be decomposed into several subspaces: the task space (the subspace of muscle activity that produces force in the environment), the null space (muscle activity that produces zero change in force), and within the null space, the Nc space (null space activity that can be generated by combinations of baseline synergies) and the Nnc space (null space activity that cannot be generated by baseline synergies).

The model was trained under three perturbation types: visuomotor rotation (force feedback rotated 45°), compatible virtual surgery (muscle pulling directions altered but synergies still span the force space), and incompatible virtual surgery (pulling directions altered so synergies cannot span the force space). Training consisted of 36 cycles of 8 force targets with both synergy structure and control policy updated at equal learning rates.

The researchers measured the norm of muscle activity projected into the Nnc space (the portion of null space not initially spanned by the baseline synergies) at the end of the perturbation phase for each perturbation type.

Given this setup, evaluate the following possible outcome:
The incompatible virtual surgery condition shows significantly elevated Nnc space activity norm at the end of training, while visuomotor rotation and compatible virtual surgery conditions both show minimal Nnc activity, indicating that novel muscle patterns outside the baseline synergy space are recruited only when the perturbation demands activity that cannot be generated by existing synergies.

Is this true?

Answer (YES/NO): YES